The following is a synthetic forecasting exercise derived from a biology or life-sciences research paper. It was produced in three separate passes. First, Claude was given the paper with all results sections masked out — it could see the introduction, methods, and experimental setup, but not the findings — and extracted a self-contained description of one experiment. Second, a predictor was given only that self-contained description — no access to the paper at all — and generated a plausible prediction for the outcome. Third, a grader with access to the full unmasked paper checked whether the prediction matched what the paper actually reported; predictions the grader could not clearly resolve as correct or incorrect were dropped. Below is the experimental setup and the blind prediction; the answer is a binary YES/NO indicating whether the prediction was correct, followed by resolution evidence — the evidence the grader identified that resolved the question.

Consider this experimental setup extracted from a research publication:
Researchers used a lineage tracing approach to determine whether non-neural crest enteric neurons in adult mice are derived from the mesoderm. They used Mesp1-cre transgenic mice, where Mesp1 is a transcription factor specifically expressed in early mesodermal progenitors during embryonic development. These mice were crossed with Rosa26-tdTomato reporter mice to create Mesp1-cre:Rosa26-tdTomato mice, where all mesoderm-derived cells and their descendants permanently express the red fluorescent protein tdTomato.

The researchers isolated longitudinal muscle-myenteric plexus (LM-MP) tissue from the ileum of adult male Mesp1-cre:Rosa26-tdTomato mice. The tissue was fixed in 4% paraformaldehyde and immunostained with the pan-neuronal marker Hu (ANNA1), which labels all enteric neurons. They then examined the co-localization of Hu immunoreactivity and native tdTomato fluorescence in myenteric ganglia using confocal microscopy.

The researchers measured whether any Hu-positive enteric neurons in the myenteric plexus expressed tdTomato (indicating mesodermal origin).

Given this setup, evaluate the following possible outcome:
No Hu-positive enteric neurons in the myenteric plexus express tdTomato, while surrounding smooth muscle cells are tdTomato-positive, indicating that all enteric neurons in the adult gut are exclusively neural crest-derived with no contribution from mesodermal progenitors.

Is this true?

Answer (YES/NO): NO